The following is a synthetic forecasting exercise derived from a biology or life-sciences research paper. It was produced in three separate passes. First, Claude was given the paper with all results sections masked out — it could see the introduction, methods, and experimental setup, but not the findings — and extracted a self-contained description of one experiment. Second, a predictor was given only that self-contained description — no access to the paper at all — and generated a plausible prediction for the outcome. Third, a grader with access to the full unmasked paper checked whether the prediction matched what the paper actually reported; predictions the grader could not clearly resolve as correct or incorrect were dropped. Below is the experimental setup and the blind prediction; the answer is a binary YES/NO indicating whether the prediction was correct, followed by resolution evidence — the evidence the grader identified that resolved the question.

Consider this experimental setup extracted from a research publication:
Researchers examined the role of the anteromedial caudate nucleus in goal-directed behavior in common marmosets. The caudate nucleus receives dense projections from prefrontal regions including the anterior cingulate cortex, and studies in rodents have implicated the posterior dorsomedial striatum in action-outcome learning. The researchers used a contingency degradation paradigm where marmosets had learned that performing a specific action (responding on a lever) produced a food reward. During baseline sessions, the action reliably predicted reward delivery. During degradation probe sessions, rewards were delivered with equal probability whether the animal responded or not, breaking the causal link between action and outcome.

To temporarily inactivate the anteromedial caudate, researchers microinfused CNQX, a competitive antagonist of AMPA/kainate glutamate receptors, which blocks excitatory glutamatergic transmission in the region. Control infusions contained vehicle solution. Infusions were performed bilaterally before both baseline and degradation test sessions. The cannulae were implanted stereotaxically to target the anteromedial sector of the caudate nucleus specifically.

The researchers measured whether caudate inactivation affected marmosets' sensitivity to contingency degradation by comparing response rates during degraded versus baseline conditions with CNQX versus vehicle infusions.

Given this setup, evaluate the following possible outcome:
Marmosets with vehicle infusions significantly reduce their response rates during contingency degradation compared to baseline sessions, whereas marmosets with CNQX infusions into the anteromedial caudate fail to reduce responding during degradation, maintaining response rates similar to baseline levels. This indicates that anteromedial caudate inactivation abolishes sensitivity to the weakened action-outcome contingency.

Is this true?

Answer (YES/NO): YES